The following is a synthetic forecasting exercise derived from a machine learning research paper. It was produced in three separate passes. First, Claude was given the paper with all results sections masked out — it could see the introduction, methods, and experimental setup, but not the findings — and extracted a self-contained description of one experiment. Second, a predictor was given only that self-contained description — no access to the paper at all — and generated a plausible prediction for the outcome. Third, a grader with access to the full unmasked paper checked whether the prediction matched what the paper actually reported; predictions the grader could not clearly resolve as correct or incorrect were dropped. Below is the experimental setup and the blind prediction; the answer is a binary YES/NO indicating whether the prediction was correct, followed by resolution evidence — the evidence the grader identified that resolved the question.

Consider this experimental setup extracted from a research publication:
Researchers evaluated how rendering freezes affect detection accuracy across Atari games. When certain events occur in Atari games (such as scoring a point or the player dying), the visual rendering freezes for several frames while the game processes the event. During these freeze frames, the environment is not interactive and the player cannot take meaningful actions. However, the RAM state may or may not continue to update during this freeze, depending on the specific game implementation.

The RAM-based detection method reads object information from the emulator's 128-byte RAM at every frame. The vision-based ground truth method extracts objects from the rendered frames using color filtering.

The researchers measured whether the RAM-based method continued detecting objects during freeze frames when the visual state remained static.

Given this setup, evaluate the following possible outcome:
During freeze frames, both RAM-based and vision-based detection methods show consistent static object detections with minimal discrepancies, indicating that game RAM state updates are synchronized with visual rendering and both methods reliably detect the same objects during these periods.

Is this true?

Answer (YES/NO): NO